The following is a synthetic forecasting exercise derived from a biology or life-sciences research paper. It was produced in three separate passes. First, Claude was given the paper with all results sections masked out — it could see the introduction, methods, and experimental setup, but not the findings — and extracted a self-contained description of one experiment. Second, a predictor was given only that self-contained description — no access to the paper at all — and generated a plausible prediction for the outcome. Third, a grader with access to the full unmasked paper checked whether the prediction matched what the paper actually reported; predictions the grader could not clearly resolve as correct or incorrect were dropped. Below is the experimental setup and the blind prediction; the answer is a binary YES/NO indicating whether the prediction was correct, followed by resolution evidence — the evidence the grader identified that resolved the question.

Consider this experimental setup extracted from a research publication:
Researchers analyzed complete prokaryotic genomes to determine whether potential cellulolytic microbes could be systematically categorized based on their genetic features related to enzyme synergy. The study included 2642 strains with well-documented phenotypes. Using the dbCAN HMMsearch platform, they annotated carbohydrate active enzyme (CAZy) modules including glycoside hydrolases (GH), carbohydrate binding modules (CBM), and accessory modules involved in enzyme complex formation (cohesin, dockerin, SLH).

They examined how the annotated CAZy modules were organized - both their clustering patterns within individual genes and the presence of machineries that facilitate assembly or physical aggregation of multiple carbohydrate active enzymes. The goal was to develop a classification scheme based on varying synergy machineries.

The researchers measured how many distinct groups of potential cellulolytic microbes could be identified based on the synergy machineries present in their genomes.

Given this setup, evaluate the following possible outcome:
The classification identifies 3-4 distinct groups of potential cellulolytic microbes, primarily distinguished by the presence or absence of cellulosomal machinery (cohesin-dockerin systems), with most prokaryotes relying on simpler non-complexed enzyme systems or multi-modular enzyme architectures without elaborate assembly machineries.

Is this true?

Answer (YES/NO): NO